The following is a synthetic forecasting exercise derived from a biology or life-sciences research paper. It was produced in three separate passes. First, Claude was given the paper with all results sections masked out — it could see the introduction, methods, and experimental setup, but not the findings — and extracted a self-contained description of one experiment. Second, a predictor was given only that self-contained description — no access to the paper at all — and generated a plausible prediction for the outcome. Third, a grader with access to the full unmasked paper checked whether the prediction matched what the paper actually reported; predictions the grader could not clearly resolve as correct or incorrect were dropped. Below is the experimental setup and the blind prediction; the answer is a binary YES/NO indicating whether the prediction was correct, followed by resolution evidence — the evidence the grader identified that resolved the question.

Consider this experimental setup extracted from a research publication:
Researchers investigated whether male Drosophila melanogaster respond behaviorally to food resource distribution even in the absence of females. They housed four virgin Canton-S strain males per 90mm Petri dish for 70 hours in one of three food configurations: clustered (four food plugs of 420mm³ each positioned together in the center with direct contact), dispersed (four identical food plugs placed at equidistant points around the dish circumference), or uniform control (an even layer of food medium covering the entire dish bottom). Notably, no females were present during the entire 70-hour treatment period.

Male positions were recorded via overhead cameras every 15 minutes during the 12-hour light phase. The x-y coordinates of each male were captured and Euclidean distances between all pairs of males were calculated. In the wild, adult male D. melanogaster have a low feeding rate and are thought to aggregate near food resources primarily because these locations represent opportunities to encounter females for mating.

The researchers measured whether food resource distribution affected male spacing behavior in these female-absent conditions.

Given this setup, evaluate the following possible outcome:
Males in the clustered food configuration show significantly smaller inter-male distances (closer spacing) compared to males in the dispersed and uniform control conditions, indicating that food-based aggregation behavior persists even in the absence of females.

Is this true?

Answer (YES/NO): YES